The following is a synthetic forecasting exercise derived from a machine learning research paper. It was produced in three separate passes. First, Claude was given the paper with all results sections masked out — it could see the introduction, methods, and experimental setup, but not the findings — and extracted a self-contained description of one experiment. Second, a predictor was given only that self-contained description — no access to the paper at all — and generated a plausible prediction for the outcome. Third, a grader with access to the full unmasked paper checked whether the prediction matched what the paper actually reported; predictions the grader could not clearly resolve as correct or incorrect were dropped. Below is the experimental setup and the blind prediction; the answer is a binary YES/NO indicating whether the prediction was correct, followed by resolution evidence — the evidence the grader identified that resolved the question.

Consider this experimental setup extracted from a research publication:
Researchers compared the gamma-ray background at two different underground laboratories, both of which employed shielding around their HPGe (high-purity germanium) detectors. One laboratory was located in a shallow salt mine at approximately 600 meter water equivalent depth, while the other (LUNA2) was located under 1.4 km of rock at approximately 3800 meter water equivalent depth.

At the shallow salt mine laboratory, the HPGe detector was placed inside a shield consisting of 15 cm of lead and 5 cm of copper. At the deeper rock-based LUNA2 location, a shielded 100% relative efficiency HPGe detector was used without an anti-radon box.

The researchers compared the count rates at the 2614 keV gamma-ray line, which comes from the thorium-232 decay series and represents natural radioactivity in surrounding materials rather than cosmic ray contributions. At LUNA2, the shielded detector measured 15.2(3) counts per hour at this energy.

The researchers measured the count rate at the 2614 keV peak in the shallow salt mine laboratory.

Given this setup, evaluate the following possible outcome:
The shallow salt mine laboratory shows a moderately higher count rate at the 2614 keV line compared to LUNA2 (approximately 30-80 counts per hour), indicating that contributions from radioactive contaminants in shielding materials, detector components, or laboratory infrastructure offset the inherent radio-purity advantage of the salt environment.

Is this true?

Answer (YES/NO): NO